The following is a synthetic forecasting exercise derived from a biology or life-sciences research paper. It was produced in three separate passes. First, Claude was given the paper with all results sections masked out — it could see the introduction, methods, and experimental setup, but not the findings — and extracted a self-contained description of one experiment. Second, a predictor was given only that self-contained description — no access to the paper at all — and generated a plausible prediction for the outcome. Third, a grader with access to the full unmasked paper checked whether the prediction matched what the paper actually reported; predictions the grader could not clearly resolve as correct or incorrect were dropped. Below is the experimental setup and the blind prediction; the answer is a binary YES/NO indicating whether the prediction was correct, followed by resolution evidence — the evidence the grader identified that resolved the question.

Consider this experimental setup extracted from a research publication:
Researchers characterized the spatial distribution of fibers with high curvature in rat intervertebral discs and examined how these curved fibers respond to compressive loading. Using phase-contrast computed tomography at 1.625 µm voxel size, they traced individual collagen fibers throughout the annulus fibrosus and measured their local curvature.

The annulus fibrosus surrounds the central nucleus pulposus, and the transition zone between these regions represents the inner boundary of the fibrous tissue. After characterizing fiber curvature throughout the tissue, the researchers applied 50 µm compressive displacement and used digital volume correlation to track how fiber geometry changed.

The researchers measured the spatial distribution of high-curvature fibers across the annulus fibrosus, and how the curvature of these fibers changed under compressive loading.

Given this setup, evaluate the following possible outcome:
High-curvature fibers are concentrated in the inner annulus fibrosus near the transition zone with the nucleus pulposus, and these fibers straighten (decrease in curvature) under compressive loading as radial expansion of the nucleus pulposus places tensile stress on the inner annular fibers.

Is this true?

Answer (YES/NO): NO